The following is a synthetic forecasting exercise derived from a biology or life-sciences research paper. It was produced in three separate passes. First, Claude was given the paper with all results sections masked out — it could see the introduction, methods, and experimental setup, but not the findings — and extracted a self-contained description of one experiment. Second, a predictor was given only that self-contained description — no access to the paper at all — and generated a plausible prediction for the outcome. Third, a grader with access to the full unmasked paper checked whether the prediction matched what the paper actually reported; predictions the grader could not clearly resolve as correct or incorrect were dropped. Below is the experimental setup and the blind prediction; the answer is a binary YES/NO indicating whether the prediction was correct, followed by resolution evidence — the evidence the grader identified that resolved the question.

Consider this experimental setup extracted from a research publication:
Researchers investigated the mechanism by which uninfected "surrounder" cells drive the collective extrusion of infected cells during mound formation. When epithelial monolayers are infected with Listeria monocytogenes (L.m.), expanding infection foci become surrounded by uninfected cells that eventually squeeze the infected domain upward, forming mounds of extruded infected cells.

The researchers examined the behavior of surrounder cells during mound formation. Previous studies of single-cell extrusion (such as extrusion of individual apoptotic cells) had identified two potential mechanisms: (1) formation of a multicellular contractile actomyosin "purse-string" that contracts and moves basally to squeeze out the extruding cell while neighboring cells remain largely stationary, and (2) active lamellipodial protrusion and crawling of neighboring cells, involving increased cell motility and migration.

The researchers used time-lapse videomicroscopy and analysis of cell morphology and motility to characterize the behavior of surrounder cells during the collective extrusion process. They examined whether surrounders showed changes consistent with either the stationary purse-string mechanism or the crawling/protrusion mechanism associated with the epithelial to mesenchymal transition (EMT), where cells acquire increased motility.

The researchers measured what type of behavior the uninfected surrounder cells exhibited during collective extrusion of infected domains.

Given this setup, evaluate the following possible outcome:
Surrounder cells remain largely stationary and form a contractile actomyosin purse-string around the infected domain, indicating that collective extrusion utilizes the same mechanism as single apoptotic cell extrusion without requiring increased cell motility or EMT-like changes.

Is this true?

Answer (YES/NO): NO